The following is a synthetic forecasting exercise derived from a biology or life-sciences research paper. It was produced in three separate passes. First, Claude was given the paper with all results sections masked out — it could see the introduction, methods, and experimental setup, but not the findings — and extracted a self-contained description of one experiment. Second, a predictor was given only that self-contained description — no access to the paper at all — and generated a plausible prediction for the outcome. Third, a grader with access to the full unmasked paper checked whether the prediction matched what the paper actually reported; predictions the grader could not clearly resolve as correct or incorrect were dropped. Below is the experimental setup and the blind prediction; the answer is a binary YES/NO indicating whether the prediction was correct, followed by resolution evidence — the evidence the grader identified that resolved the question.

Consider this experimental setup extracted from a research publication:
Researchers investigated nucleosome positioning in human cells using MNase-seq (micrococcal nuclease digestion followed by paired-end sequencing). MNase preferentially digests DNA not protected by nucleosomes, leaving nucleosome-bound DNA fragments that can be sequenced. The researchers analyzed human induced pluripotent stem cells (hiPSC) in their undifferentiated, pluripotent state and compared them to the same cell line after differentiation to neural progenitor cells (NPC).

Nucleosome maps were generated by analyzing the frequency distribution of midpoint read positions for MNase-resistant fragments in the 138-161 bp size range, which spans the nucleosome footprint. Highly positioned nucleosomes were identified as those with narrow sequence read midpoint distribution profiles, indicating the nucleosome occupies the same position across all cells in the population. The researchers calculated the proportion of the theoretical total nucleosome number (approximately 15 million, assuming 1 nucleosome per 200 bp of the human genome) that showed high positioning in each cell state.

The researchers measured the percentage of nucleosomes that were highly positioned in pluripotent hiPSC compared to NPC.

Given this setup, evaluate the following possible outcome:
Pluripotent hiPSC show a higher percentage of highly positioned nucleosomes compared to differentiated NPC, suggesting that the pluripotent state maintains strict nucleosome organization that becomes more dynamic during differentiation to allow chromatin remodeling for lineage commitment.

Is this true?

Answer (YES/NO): NO